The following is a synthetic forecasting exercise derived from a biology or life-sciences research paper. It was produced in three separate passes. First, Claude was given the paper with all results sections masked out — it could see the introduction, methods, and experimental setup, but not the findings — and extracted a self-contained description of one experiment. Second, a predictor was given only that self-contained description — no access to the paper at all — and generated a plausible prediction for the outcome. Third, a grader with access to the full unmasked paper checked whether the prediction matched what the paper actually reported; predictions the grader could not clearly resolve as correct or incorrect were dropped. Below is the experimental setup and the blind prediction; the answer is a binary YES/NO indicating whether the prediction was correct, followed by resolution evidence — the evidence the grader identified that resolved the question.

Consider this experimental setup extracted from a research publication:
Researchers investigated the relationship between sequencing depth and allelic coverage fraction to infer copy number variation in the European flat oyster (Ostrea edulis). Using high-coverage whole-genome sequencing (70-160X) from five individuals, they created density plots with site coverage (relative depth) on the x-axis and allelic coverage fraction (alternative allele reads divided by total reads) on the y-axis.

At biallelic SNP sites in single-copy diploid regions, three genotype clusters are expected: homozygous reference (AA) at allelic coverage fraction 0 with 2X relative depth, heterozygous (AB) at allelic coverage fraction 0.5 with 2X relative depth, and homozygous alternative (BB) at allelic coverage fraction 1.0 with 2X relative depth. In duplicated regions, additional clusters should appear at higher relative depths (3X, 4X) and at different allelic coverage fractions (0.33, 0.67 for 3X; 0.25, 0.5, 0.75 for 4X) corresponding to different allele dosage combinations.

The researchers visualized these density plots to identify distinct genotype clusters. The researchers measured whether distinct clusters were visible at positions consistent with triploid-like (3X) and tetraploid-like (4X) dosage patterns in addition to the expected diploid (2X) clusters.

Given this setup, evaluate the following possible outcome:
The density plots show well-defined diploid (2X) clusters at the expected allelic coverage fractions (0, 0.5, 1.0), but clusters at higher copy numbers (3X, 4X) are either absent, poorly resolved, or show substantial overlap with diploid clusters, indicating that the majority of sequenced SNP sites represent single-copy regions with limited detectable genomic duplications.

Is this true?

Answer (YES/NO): NO